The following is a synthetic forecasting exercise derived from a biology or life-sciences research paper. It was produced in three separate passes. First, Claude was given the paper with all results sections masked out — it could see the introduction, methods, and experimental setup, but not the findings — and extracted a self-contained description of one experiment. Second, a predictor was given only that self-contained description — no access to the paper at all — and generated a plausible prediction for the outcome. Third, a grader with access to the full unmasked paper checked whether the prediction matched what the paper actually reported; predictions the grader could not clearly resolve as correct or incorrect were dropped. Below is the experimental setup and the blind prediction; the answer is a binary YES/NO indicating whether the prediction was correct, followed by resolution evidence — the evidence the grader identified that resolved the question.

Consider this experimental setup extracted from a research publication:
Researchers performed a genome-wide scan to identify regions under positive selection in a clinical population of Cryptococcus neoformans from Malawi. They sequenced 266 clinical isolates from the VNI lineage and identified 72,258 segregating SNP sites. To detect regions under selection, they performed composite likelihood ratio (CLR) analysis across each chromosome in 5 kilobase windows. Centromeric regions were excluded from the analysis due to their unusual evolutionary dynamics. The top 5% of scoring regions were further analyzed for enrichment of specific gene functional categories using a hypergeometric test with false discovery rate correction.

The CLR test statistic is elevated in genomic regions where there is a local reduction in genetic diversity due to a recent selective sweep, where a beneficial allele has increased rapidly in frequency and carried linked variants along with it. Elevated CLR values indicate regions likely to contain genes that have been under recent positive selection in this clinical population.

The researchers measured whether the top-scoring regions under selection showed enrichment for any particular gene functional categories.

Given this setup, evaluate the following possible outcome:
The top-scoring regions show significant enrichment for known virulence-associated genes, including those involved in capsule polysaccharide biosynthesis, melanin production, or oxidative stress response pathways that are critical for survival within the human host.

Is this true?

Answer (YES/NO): NO